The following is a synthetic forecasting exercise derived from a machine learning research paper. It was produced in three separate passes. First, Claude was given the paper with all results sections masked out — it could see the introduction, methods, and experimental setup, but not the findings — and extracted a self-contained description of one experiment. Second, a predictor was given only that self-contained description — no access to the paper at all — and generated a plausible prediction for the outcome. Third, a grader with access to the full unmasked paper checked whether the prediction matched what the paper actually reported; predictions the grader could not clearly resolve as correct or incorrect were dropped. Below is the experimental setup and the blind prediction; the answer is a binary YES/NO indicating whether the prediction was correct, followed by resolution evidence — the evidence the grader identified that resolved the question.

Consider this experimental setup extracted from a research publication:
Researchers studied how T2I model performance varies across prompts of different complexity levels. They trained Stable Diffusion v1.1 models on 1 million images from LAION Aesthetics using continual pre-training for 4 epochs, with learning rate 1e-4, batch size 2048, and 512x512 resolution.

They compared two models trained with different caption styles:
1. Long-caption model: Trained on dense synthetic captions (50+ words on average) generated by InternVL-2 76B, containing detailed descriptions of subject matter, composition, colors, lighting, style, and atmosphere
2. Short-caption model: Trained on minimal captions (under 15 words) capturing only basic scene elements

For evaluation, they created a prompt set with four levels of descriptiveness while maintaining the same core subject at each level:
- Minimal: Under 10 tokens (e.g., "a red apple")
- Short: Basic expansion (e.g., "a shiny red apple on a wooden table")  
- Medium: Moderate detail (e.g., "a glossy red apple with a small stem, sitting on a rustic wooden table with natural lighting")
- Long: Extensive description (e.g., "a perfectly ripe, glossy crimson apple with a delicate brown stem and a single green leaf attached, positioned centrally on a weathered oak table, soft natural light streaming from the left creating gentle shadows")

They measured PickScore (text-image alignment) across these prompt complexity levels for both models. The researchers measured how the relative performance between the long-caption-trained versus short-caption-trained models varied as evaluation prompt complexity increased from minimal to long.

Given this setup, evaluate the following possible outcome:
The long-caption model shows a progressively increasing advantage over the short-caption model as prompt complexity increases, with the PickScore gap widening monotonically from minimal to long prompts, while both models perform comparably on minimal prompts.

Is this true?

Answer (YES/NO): YES